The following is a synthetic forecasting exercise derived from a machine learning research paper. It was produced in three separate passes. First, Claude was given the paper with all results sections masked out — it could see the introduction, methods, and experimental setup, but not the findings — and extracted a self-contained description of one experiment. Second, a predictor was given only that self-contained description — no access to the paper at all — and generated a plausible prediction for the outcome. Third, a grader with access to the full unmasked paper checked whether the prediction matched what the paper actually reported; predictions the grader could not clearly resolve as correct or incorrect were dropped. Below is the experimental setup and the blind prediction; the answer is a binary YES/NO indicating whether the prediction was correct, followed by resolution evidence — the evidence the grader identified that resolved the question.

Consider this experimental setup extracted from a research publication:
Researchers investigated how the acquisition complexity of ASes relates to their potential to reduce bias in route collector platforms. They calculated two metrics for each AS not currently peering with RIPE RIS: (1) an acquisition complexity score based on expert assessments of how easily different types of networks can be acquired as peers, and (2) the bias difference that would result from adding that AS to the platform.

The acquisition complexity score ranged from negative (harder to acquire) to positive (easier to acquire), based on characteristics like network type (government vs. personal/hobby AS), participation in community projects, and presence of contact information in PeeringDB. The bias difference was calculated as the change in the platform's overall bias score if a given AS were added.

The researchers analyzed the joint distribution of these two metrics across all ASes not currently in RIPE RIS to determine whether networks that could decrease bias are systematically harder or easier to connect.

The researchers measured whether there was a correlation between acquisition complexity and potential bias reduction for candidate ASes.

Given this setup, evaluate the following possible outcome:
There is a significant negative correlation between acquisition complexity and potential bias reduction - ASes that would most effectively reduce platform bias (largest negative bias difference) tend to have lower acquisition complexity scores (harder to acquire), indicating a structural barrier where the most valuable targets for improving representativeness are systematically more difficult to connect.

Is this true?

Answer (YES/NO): NO